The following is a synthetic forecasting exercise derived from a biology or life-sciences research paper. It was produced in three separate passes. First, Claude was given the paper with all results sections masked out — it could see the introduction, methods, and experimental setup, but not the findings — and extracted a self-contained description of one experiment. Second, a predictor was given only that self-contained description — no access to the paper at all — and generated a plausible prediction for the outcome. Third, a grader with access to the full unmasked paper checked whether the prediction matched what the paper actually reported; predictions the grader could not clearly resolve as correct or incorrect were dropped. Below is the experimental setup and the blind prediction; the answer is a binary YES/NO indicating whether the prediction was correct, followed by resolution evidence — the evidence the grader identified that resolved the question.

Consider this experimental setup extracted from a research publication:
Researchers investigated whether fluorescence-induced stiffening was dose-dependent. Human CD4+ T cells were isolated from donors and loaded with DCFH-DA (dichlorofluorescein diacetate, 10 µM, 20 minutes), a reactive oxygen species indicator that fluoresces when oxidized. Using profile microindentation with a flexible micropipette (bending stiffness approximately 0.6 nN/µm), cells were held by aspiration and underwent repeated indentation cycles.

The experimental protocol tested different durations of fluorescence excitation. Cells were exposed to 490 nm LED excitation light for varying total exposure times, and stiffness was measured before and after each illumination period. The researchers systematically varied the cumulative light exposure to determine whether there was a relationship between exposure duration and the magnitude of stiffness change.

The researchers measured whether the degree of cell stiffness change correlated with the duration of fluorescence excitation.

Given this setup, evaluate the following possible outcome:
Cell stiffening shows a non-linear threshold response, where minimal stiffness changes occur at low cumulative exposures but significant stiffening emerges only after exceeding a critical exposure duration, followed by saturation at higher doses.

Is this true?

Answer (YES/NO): NO